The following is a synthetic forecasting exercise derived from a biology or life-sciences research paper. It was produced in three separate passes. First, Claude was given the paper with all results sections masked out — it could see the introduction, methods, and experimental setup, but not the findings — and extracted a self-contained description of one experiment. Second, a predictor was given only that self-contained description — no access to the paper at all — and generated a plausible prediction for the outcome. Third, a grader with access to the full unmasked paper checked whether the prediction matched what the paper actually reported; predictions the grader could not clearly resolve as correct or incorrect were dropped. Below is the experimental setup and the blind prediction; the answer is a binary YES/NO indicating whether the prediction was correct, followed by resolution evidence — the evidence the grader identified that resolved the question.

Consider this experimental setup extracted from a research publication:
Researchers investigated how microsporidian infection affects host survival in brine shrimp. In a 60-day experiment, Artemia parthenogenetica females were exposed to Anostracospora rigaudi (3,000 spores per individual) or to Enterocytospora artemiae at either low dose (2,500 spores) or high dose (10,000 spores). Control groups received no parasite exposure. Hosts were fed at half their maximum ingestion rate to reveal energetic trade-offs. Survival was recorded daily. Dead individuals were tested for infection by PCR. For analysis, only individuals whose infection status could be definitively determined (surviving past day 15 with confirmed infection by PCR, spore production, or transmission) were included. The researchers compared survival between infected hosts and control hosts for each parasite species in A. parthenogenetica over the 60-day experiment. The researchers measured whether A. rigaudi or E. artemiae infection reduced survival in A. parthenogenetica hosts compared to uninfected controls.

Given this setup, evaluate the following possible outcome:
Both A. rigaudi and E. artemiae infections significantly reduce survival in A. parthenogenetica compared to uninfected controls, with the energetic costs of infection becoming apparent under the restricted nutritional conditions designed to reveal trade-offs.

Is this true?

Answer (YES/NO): NO